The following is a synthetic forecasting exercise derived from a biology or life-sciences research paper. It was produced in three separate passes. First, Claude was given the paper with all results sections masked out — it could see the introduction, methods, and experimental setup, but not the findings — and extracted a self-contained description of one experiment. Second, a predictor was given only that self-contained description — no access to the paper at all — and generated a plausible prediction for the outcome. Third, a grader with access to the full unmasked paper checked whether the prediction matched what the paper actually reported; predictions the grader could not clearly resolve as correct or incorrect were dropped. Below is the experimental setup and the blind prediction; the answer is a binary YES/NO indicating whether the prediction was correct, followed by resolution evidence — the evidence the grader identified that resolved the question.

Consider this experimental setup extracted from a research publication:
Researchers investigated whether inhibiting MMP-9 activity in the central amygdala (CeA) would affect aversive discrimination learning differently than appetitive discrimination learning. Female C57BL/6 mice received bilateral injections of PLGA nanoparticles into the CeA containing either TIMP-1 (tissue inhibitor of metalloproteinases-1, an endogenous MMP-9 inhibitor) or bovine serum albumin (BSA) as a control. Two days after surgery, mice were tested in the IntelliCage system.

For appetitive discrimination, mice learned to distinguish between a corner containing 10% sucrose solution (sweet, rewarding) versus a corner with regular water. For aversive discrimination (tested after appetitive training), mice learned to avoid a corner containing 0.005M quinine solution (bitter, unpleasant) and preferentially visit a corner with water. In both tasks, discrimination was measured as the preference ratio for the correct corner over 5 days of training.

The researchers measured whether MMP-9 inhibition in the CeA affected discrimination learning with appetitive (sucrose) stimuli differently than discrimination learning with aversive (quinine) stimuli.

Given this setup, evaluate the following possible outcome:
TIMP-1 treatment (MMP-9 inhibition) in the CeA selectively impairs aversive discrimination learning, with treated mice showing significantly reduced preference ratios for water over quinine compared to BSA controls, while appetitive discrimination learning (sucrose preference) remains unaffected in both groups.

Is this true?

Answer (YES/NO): NO